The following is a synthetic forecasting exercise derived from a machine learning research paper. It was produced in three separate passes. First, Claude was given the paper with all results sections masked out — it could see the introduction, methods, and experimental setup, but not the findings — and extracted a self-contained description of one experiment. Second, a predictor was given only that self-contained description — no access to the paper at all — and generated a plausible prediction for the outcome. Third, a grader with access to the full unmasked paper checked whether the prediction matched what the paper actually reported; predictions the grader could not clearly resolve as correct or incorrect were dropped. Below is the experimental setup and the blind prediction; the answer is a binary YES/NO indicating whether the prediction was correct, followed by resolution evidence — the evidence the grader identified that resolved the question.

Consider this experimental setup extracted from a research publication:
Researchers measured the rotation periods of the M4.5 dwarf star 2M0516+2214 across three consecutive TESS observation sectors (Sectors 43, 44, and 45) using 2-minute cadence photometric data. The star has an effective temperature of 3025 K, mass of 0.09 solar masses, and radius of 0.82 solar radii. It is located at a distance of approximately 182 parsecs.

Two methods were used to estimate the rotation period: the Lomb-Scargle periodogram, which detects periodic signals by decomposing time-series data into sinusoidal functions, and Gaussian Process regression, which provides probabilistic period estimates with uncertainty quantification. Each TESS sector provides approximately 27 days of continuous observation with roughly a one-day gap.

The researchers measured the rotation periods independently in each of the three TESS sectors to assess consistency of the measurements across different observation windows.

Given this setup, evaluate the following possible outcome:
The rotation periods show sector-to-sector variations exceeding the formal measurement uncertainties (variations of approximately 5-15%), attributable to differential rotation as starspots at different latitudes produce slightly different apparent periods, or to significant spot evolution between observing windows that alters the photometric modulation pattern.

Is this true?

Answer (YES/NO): NO